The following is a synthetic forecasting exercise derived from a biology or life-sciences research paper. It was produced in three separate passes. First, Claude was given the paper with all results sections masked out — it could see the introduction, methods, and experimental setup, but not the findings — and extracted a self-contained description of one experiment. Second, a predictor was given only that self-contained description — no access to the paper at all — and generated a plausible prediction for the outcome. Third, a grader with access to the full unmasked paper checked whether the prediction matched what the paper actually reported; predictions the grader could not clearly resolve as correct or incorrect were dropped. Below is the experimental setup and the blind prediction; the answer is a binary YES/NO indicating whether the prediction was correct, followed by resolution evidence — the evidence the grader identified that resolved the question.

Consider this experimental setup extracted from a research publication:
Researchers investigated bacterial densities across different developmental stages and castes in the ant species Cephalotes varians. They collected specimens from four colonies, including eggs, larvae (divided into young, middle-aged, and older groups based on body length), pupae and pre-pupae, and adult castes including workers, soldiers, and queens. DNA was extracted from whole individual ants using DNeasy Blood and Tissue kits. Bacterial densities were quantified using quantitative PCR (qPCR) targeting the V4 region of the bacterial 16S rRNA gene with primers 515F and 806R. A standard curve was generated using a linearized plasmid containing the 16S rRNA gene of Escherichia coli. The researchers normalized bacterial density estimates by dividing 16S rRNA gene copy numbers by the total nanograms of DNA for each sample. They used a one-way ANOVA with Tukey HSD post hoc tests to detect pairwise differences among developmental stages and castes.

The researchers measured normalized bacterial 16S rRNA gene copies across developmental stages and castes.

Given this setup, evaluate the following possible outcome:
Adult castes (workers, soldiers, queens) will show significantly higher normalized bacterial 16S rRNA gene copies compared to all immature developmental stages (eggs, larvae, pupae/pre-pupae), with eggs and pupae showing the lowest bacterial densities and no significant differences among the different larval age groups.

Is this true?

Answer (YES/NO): NO